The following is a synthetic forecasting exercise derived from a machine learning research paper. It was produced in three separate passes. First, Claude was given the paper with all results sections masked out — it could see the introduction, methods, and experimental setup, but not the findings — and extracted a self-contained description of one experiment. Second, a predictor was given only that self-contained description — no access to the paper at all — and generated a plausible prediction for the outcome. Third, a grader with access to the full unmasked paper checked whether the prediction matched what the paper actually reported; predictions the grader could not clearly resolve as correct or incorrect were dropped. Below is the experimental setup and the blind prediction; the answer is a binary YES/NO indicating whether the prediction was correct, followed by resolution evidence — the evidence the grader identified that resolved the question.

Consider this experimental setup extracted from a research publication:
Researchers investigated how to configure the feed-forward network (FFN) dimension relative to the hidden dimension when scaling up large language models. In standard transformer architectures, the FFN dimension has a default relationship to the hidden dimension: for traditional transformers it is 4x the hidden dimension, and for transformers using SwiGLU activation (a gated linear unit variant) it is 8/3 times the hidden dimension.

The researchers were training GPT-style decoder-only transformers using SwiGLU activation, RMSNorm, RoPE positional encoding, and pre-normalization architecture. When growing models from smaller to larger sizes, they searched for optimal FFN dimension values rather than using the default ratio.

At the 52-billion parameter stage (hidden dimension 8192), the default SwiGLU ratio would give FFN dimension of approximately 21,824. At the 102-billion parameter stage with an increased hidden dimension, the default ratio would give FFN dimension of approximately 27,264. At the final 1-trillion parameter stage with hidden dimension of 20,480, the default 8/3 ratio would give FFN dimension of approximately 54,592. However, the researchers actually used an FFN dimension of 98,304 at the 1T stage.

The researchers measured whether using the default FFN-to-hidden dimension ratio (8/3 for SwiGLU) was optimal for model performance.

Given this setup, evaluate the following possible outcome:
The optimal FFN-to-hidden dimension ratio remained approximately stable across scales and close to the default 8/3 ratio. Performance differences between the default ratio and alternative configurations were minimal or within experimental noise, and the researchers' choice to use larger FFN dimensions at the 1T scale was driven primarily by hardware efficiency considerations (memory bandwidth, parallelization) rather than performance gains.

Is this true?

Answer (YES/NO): NO